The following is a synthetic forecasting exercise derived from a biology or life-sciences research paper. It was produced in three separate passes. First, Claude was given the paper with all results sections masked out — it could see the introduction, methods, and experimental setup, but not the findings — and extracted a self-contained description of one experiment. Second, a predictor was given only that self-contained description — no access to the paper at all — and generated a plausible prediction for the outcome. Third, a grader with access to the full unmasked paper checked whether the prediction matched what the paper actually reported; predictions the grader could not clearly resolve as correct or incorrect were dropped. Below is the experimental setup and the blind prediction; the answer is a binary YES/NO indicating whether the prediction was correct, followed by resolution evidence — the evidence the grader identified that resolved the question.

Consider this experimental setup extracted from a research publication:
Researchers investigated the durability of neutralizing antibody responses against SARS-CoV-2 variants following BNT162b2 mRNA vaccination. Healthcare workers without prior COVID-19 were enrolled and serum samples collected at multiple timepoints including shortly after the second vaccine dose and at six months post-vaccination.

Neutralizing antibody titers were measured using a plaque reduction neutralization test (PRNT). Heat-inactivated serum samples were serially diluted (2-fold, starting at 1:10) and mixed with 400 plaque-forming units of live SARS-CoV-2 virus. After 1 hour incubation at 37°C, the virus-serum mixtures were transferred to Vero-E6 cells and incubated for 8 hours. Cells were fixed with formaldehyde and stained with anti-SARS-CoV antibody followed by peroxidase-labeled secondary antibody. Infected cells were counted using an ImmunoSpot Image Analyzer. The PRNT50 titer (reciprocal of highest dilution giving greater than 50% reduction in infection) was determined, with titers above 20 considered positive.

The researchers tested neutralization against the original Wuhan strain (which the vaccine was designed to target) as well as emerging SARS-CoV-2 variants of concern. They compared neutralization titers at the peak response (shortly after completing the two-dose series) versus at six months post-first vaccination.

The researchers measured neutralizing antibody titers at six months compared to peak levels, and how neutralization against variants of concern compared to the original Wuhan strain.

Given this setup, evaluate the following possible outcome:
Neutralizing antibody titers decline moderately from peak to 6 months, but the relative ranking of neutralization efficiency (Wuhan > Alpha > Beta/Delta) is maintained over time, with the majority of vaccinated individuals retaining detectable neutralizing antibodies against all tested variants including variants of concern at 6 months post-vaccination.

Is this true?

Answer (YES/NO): NO